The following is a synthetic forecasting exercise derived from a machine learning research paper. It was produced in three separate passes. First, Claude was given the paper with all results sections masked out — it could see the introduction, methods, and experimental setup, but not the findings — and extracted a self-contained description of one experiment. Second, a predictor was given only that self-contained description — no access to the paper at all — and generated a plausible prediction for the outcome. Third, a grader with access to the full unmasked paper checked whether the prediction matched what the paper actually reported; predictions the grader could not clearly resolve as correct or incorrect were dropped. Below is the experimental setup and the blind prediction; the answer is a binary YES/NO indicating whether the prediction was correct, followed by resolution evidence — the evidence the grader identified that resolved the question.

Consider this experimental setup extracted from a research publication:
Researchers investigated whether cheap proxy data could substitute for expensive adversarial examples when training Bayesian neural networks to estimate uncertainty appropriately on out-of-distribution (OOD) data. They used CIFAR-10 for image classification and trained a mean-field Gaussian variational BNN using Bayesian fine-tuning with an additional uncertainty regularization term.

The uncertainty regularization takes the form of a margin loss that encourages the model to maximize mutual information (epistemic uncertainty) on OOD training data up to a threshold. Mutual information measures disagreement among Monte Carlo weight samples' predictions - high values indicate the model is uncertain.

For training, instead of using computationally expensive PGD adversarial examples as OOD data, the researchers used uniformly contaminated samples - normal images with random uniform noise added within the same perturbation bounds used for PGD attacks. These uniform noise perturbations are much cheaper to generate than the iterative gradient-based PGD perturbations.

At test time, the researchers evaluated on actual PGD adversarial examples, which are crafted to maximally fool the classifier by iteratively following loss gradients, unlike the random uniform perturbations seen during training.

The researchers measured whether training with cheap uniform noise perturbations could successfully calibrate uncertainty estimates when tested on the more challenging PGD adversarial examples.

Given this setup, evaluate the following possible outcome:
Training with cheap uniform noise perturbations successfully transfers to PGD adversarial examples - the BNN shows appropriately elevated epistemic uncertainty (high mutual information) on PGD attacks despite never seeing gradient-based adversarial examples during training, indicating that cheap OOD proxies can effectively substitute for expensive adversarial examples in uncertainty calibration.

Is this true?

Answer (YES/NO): YES